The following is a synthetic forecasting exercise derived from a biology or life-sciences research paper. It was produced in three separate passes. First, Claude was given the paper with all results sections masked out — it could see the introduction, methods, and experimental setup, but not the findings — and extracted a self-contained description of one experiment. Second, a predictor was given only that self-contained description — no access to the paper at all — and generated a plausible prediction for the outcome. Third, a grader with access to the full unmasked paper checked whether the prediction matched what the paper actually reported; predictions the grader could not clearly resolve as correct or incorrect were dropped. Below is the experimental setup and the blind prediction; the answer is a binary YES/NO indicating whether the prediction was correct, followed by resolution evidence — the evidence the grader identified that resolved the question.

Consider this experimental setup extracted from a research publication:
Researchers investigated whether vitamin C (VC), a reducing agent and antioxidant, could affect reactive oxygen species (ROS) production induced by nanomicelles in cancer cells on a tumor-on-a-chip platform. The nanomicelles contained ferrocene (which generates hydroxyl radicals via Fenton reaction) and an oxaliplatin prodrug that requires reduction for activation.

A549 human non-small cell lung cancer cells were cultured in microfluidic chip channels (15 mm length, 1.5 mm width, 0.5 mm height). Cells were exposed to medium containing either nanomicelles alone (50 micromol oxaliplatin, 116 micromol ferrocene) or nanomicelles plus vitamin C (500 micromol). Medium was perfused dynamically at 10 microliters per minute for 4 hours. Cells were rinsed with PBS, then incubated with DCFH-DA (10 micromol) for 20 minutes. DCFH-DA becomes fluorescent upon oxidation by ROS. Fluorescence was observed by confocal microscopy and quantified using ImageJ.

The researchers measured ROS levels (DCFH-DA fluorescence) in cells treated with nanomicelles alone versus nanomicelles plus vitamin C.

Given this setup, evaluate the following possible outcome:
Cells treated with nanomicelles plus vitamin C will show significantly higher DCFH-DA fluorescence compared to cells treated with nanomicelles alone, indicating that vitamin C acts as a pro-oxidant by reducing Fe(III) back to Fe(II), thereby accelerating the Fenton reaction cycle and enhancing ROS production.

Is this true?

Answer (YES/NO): NO